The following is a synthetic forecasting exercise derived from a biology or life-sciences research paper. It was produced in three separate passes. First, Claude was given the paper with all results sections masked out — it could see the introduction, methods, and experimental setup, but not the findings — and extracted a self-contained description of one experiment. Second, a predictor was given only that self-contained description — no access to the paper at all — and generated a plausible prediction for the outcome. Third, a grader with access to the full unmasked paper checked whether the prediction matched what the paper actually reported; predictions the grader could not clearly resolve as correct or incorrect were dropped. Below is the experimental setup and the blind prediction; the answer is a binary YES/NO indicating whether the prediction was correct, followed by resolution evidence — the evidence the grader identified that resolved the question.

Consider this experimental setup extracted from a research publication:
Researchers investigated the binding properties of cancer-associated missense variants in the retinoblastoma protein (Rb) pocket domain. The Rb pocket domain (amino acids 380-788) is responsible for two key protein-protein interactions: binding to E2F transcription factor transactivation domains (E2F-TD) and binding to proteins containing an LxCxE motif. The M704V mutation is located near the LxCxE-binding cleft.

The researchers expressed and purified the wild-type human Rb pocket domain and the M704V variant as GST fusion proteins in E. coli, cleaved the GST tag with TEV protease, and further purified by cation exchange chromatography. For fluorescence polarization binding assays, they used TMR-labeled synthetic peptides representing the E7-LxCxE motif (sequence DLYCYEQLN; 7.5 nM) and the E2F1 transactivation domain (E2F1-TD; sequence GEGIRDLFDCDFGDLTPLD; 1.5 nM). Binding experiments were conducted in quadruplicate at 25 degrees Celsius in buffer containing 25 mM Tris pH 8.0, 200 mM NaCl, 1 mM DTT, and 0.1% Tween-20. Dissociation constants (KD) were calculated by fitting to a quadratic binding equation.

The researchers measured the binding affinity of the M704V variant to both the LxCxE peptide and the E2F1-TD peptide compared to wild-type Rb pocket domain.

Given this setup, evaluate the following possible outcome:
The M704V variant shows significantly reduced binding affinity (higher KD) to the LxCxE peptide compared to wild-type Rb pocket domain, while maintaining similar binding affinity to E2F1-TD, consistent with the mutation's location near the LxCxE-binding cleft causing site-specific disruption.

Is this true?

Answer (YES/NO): NO